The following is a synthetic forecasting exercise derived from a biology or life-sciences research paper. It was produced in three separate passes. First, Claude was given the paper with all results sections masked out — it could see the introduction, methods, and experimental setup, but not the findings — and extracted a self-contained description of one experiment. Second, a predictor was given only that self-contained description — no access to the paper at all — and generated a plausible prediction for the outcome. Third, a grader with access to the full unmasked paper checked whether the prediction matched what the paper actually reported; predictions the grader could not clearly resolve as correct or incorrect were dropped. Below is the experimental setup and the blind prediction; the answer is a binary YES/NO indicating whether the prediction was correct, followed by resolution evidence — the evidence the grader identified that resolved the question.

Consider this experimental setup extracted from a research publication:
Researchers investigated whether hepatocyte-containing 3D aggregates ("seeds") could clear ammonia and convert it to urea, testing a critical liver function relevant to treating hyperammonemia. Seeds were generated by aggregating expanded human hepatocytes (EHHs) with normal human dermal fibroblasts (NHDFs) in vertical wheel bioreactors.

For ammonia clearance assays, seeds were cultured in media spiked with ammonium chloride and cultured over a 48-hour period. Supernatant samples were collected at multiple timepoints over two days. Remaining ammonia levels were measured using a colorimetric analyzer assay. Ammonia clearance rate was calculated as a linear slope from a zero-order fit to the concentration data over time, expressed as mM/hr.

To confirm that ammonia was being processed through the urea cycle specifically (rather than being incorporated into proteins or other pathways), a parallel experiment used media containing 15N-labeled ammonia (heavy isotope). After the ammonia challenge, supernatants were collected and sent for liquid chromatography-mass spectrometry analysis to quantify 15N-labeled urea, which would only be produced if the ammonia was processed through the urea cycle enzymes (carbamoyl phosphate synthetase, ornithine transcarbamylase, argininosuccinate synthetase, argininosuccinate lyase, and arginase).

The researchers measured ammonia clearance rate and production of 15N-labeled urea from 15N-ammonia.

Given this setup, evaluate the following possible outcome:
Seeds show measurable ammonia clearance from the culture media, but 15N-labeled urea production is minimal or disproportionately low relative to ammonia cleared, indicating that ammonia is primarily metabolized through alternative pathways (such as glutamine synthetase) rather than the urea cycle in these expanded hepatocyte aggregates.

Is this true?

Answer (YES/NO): NO